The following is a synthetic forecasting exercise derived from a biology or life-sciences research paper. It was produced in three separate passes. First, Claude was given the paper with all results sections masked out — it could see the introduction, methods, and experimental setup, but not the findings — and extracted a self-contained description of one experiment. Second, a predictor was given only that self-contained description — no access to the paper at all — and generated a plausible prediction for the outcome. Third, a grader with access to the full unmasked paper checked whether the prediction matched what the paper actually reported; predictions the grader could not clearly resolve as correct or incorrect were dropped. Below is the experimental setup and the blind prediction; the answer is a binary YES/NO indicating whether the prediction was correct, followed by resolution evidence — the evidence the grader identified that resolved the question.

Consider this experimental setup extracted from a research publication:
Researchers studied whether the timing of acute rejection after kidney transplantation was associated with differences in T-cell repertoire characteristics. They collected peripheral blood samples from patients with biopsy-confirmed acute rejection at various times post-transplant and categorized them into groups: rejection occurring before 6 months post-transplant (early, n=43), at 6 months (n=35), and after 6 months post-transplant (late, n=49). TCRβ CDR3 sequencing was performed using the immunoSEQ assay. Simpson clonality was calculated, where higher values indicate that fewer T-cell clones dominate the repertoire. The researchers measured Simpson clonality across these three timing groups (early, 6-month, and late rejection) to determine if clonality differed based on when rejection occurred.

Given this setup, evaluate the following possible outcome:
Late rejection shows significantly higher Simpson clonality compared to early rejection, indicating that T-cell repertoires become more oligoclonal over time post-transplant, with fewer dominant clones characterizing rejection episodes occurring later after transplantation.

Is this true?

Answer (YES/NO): NO